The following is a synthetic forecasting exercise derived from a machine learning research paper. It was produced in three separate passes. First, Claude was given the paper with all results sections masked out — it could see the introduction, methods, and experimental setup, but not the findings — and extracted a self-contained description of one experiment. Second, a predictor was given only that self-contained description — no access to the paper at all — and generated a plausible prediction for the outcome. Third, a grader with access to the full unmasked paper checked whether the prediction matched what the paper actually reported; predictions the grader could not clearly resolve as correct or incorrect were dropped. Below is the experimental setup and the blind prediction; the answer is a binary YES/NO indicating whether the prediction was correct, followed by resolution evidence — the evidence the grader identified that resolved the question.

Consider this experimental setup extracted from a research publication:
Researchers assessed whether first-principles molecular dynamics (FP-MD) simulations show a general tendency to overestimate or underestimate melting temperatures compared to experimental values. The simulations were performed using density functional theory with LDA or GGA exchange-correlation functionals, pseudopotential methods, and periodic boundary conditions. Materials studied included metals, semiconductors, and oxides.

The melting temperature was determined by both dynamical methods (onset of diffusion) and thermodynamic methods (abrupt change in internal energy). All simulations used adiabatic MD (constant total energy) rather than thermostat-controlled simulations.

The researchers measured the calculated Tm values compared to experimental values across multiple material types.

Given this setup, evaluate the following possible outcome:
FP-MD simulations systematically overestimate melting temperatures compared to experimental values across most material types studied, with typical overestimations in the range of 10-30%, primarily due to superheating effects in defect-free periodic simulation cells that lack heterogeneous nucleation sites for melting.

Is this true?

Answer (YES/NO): NO